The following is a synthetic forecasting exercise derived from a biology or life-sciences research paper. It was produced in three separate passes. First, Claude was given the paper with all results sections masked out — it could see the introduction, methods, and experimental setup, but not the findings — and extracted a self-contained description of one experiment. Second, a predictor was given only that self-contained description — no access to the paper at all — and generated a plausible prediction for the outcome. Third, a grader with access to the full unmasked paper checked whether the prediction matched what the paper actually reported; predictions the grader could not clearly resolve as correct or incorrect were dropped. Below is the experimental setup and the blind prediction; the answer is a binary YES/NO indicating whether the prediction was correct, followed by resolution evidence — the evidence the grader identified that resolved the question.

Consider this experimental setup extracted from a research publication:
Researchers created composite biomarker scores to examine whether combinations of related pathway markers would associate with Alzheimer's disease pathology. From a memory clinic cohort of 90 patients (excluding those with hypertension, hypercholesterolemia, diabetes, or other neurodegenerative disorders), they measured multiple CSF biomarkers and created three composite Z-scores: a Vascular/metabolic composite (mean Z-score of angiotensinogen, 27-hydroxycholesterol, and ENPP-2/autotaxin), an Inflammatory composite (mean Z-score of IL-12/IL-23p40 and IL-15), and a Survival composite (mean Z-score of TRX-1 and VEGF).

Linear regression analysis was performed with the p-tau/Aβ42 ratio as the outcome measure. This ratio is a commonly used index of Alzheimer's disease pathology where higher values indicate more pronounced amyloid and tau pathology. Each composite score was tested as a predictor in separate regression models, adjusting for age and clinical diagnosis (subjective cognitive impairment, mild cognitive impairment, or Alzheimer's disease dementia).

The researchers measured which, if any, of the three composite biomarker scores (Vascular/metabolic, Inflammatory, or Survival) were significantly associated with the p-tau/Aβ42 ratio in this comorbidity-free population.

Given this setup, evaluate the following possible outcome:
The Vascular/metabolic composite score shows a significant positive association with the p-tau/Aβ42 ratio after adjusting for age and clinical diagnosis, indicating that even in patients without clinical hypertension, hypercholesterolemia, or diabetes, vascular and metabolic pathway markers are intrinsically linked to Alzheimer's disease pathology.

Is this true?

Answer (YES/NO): NO